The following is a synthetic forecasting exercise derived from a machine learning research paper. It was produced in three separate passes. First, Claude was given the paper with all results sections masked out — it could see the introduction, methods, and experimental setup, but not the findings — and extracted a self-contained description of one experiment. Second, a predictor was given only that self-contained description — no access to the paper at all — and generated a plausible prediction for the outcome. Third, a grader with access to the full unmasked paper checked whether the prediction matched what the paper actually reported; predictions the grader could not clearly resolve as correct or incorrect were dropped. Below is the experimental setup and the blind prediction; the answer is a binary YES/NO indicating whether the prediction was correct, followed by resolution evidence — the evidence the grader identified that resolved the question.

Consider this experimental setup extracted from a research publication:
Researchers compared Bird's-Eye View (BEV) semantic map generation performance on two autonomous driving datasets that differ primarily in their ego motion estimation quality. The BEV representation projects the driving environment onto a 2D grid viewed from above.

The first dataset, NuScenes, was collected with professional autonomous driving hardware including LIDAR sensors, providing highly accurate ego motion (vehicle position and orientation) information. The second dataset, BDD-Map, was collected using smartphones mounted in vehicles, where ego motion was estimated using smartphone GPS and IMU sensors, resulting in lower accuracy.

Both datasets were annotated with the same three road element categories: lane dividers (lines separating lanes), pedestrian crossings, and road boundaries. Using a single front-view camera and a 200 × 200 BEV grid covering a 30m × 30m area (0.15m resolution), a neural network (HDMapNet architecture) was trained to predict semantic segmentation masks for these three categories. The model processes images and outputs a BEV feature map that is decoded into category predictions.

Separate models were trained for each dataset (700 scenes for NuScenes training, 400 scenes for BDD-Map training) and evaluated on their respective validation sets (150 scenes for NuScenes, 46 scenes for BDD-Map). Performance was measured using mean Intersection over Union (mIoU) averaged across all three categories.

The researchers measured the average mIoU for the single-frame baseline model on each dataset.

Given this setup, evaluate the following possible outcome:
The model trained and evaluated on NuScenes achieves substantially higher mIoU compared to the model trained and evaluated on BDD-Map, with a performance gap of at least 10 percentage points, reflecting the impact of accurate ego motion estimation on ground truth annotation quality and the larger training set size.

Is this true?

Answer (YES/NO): YES